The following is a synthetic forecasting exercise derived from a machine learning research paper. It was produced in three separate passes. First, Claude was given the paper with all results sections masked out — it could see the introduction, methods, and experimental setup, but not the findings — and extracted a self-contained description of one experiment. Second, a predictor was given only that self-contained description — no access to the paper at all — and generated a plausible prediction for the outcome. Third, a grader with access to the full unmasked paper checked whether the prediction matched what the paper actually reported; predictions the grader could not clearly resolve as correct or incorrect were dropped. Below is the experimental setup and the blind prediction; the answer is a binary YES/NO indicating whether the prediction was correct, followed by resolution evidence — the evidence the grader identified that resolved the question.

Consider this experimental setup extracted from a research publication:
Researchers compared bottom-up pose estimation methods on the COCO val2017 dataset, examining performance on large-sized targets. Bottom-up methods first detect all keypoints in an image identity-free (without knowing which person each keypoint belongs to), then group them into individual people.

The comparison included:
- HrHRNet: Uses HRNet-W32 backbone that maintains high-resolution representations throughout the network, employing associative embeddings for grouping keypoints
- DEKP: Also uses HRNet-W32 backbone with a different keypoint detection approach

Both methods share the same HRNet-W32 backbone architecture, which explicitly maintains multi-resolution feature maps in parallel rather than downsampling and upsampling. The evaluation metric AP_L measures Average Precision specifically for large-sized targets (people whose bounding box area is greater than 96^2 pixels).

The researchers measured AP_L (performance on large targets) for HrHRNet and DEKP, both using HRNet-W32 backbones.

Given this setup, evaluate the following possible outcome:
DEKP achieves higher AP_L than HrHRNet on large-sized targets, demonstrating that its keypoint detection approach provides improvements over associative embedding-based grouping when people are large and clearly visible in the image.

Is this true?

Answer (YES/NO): YES